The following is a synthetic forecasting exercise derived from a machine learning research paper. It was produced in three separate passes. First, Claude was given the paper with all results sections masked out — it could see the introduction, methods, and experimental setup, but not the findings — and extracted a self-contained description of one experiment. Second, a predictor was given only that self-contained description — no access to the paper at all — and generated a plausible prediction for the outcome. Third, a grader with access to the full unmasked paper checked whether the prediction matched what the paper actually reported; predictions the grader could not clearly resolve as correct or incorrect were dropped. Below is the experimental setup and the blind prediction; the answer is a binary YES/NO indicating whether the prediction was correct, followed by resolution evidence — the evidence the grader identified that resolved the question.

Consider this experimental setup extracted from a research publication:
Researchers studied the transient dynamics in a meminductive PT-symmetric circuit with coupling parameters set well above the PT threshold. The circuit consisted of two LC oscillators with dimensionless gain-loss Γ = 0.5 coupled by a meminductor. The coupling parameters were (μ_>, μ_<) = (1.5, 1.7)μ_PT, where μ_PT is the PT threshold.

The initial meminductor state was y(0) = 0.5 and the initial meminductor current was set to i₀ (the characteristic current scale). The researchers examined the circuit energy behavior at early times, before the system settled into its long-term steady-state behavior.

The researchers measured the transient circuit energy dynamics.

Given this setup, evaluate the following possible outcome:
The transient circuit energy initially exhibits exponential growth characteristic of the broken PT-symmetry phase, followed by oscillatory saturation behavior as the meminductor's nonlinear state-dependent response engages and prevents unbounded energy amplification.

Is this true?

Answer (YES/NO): NO